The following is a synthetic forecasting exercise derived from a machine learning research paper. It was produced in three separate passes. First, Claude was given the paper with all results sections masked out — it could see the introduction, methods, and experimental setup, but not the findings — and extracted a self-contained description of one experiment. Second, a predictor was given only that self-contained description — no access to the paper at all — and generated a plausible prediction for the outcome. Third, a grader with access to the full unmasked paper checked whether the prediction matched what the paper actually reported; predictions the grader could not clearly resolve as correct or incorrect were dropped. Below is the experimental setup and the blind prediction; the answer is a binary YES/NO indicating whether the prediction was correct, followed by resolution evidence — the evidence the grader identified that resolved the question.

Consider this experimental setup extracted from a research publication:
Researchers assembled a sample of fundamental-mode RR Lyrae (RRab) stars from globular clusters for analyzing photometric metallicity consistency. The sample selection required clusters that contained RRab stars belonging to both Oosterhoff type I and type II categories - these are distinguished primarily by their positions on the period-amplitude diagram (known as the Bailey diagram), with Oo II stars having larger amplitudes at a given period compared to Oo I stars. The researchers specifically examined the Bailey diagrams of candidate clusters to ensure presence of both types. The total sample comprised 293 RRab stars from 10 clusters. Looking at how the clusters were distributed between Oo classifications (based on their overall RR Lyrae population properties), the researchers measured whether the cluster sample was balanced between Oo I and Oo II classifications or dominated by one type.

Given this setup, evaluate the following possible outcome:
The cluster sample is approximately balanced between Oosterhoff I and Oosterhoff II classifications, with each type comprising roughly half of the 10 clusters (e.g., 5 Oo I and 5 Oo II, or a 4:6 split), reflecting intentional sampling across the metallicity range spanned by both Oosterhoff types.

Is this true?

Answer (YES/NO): NO